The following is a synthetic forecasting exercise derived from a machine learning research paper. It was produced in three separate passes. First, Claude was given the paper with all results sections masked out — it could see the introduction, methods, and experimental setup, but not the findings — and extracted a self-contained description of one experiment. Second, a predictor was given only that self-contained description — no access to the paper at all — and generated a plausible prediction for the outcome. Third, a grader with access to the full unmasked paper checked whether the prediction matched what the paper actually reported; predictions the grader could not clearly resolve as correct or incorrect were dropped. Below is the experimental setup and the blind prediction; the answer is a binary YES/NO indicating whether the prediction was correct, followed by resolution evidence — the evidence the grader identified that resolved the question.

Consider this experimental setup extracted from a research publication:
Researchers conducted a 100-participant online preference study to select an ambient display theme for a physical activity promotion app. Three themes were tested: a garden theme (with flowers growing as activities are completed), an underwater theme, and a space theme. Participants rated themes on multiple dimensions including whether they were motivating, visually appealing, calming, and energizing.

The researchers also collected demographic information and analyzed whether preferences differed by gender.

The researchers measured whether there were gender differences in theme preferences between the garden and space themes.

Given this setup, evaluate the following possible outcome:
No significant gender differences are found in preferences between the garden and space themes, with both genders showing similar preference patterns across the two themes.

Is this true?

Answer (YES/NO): NO